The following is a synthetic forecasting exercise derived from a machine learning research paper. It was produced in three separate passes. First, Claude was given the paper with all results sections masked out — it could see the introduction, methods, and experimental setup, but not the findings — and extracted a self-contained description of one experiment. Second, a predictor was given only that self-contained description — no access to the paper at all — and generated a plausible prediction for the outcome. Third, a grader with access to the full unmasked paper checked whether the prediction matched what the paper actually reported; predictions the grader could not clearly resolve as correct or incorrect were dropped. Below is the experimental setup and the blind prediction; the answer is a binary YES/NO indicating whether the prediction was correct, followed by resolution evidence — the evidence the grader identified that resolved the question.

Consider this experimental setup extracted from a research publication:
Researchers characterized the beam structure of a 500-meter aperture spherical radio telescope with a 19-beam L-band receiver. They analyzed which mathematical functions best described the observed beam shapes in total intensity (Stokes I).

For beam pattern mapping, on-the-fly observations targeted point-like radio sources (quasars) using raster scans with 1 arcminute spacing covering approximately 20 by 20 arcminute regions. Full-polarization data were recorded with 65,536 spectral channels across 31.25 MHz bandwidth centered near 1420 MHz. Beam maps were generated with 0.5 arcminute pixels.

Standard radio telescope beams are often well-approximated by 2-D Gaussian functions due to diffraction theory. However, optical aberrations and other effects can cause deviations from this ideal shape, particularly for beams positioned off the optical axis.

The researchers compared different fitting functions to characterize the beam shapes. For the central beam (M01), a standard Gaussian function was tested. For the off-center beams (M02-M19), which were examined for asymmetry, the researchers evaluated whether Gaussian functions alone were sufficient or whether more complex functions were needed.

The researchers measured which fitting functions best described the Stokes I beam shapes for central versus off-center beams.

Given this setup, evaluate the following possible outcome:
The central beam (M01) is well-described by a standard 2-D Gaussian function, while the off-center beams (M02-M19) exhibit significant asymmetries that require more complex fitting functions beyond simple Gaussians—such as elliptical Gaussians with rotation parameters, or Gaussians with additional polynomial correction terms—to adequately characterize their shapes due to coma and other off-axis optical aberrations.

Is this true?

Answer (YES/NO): YES